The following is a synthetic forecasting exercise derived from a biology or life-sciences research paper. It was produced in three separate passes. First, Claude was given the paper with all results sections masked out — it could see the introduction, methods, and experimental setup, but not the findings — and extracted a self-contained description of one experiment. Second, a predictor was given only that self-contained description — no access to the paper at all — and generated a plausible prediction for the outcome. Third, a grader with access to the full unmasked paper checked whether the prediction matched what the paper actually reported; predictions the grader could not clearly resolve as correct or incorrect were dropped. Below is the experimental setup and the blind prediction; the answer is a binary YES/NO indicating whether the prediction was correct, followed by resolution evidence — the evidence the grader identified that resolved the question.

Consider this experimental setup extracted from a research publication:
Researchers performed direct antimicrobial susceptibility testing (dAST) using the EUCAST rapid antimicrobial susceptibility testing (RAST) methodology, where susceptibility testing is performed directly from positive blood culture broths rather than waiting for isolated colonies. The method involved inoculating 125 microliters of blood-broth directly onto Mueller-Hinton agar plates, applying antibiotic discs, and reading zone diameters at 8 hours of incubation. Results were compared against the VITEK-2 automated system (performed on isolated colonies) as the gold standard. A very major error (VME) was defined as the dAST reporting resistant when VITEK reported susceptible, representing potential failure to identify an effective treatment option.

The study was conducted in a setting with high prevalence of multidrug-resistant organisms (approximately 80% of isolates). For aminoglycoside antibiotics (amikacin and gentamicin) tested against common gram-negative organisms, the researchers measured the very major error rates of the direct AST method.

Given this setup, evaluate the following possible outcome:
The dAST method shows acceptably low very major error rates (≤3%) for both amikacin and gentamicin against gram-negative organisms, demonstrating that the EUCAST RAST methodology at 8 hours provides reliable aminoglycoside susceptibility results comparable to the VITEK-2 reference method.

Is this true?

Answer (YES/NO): NO